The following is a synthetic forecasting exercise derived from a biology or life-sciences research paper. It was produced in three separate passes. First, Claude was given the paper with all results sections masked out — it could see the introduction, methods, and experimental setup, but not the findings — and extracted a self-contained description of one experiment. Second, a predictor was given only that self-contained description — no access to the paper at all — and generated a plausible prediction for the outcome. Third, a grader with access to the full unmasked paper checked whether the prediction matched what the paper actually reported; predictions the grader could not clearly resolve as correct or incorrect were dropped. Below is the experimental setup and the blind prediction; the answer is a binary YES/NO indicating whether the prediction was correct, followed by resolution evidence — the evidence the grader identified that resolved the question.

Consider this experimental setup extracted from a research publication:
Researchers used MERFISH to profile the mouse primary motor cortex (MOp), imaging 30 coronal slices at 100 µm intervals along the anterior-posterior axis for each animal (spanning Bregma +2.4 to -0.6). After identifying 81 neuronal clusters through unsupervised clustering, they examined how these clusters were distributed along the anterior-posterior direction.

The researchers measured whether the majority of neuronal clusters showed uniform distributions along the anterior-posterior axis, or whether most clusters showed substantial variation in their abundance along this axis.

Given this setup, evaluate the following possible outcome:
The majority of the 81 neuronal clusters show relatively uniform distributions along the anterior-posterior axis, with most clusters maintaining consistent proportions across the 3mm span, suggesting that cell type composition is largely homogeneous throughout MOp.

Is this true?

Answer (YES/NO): YES